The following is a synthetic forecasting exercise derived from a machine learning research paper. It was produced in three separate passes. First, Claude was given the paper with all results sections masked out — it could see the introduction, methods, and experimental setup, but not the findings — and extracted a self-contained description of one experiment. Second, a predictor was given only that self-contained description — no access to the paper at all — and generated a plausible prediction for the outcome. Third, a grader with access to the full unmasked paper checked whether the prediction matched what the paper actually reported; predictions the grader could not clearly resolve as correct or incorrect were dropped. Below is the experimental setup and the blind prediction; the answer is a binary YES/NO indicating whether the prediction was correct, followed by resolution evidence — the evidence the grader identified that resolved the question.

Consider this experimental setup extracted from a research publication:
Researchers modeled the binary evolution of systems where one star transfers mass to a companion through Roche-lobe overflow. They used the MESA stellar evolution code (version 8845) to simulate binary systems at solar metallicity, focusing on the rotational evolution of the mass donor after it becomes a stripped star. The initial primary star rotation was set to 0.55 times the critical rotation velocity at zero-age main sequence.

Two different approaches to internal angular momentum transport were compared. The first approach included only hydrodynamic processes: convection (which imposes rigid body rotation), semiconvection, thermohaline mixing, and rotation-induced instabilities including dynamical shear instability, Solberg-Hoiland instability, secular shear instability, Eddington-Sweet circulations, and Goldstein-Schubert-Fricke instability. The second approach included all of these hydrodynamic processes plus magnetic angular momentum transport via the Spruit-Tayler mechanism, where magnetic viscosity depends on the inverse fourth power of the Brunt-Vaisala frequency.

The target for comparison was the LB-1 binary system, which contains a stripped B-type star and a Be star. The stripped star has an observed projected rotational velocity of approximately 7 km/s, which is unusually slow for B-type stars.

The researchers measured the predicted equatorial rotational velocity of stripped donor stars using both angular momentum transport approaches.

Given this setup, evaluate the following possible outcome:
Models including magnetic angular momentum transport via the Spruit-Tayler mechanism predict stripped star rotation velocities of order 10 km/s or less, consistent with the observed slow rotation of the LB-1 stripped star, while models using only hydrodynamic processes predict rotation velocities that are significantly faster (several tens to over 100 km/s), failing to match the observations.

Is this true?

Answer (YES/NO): YES